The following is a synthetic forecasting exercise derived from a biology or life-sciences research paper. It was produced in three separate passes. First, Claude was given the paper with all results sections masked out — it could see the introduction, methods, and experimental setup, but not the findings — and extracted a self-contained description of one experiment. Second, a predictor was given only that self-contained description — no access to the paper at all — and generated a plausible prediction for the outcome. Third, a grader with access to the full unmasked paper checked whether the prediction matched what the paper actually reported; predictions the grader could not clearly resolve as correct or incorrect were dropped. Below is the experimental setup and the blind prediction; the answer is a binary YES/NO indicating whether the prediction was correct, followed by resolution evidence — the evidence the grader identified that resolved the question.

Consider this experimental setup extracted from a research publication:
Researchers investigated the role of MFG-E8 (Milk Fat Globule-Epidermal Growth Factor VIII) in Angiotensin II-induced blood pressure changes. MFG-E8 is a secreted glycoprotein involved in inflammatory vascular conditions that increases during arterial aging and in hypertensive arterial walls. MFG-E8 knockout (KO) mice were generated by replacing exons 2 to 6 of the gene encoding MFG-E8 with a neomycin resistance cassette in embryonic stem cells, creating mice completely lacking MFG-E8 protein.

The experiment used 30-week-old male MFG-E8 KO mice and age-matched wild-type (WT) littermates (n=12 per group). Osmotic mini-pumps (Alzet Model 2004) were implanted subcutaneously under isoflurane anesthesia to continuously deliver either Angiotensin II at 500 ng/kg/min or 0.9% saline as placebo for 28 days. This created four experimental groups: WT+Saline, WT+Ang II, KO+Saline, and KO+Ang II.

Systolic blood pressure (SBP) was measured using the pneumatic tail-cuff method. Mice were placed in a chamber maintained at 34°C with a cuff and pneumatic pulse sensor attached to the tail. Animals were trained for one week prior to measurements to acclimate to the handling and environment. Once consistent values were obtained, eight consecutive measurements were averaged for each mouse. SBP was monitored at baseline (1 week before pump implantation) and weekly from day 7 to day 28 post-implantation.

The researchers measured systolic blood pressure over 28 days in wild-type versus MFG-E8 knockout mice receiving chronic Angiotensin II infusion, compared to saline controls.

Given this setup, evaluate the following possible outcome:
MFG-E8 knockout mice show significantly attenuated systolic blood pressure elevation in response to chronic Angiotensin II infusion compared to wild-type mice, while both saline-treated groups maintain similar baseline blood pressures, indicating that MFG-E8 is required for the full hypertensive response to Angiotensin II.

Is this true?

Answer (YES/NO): NO